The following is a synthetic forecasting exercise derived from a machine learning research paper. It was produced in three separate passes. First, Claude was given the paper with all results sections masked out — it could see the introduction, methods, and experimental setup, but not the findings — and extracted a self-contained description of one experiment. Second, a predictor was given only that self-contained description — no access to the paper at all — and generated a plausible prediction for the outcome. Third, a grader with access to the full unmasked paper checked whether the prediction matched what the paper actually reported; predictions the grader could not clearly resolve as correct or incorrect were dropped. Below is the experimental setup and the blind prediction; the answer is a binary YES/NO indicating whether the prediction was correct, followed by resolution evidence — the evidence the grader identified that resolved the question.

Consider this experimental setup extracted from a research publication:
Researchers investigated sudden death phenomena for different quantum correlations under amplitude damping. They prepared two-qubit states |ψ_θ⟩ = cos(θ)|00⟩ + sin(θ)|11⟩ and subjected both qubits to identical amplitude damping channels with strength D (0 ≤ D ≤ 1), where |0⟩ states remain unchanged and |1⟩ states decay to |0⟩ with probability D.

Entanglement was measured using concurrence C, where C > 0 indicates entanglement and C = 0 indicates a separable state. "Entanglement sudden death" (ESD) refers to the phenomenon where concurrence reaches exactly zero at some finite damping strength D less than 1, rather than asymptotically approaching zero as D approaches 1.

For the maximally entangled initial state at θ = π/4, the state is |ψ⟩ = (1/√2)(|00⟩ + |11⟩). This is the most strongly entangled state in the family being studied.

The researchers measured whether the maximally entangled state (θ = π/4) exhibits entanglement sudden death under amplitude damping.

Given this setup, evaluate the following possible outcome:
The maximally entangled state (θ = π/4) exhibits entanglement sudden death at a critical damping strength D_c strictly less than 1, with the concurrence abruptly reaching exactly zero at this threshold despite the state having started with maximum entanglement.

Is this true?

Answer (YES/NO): NO